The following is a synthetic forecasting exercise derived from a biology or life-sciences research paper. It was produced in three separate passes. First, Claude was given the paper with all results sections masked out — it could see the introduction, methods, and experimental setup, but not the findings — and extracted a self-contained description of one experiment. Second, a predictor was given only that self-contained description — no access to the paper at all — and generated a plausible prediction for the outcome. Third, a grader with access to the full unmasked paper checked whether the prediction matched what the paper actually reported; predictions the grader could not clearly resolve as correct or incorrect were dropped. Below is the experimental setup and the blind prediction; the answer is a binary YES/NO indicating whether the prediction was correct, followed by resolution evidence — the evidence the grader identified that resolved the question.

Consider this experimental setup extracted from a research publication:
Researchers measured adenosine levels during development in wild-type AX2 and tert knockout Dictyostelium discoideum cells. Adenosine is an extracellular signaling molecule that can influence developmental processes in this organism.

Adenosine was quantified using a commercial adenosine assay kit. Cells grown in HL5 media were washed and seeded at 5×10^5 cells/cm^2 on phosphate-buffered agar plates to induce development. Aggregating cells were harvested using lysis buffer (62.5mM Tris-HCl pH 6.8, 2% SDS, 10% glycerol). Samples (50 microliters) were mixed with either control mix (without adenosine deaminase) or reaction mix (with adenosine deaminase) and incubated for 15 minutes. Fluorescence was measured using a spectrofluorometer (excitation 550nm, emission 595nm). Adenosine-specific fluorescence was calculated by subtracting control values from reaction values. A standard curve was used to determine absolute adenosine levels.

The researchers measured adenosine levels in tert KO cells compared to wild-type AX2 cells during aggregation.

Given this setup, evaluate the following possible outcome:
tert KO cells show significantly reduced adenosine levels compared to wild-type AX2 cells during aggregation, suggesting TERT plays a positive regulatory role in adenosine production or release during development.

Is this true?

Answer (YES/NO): NO